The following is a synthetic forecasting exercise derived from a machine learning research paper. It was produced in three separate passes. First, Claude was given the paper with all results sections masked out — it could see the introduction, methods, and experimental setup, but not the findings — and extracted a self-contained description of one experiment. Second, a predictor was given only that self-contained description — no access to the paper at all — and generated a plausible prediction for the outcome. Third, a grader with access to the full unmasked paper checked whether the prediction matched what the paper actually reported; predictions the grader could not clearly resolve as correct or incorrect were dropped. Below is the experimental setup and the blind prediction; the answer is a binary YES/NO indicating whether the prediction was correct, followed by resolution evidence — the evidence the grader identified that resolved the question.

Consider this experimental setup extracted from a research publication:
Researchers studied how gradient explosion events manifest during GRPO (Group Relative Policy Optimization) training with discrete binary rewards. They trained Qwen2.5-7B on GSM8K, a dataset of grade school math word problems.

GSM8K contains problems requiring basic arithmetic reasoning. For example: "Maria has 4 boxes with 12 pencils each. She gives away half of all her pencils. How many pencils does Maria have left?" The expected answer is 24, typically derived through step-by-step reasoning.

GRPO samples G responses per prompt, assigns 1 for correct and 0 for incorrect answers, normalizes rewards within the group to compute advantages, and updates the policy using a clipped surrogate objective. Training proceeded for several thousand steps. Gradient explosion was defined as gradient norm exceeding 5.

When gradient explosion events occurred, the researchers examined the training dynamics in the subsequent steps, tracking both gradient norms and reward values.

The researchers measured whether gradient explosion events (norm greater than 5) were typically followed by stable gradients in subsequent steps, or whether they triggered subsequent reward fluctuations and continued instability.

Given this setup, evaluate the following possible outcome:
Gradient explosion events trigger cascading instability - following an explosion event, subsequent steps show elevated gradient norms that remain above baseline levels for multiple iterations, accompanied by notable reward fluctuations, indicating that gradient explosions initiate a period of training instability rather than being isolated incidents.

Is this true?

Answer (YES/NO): NO